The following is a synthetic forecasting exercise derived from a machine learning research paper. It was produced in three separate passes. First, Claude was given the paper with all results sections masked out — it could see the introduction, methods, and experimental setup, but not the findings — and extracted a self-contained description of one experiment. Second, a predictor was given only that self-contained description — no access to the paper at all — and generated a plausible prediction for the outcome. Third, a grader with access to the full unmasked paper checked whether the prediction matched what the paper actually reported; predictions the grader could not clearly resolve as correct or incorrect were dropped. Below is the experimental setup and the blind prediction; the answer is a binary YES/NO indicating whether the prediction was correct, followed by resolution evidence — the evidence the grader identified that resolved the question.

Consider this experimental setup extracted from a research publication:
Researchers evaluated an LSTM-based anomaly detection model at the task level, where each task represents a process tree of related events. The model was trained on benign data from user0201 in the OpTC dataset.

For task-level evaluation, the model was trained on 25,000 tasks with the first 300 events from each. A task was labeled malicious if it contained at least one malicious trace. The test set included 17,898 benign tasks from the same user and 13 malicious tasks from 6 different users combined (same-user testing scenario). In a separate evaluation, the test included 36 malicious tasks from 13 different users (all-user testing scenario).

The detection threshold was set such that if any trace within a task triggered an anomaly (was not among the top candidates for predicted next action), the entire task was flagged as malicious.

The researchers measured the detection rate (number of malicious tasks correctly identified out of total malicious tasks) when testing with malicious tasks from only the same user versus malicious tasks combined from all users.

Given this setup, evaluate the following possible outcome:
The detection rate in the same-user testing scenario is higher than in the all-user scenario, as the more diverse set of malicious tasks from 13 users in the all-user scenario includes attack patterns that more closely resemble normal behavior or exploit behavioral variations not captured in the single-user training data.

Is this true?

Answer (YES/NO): YES